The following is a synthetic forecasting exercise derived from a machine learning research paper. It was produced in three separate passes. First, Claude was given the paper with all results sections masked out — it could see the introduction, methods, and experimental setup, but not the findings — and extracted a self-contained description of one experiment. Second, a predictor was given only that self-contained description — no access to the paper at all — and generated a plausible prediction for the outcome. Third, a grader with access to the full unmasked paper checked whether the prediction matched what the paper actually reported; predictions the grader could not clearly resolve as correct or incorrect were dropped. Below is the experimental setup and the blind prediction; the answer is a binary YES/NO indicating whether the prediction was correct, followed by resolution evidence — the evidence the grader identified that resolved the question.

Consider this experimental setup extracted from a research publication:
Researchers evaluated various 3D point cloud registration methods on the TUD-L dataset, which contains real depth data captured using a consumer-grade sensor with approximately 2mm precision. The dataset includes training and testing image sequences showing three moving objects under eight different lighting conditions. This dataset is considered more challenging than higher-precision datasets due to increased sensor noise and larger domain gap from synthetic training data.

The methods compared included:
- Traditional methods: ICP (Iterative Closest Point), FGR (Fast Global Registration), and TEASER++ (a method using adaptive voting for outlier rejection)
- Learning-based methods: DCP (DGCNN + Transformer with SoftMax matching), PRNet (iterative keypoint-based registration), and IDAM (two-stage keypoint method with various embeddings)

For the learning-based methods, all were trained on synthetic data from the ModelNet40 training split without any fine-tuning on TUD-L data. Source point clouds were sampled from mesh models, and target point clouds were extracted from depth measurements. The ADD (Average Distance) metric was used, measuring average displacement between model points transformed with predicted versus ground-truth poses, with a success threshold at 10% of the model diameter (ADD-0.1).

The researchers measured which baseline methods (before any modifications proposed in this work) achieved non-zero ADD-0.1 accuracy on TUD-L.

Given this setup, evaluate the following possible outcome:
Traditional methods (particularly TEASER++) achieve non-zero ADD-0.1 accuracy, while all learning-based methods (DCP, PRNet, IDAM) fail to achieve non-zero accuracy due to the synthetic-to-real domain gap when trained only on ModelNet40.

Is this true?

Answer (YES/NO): NO